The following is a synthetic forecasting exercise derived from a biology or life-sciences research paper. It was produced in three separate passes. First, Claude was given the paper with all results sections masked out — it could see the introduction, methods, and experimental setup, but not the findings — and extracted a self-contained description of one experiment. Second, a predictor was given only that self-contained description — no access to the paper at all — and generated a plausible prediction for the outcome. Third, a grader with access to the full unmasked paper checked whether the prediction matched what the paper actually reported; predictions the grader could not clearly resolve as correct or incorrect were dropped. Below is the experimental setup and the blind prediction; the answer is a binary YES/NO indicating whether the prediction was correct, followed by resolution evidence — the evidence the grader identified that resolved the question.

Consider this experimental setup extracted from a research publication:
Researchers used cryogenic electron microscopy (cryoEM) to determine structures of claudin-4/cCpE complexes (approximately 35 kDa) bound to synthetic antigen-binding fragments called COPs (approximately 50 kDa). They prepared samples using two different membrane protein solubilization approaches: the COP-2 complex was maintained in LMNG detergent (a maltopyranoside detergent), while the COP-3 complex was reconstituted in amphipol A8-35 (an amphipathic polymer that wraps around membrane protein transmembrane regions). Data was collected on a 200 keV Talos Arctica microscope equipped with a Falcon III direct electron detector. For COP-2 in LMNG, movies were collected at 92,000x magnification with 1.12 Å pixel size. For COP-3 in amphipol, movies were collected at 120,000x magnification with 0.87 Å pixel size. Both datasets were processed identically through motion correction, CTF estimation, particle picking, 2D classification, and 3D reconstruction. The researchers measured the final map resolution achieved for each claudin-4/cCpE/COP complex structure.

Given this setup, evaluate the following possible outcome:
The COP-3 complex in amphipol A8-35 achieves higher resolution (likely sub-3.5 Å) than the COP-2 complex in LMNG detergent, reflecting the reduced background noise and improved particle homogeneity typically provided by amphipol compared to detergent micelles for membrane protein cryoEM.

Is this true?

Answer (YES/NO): NO